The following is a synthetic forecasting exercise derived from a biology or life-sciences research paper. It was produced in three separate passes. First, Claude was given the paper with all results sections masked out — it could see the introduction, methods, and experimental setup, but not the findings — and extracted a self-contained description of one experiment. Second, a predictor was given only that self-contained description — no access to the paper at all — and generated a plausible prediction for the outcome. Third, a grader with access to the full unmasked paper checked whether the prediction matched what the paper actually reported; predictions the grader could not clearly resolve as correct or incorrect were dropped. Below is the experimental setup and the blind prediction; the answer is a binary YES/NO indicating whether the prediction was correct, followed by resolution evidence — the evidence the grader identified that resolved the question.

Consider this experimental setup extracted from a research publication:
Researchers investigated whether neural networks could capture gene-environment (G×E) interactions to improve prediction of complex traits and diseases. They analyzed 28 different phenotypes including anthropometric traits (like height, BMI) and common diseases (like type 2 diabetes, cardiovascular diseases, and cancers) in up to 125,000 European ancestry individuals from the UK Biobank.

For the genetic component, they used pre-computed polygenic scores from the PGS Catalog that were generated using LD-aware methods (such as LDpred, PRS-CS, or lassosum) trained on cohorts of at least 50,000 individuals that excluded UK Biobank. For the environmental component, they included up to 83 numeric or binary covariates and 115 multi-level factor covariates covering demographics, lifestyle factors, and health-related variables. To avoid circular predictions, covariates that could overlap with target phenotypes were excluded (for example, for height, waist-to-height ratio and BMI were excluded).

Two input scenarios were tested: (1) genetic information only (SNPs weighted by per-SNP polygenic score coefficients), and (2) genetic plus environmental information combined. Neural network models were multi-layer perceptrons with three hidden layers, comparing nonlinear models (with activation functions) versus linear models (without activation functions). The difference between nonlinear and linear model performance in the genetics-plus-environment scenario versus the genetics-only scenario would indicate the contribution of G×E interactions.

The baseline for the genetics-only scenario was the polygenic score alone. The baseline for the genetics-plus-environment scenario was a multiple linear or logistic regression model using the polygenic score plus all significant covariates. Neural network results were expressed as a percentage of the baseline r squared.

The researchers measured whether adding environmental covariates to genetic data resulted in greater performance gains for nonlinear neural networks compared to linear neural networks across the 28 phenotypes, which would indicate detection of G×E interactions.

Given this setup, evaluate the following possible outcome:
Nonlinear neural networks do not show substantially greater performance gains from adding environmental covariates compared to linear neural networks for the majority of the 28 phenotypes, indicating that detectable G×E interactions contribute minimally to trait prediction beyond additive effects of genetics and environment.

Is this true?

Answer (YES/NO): YES